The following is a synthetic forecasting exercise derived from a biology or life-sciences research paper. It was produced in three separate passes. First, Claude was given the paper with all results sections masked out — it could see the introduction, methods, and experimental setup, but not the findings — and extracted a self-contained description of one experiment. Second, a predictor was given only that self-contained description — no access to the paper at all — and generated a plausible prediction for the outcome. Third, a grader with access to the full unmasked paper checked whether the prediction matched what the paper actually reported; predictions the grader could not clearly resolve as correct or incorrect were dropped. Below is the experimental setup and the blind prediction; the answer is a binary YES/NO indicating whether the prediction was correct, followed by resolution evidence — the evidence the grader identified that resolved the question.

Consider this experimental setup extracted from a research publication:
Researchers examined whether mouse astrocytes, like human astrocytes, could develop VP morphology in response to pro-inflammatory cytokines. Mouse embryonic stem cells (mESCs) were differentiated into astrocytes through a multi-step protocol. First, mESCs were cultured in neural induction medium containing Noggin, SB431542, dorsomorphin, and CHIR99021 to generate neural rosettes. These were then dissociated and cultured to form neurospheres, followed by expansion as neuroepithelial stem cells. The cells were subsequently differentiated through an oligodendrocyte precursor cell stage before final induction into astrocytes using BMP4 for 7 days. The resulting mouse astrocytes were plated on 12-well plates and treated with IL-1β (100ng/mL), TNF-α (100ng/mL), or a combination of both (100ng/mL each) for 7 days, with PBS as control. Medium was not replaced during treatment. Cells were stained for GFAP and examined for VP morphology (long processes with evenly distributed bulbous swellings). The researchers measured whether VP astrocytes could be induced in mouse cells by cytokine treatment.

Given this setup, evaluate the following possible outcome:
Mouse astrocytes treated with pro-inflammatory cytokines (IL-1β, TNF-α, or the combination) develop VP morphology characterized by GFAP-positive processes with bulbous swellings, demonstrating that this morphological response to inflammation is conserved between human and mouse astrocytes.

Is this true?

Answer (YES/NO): YES